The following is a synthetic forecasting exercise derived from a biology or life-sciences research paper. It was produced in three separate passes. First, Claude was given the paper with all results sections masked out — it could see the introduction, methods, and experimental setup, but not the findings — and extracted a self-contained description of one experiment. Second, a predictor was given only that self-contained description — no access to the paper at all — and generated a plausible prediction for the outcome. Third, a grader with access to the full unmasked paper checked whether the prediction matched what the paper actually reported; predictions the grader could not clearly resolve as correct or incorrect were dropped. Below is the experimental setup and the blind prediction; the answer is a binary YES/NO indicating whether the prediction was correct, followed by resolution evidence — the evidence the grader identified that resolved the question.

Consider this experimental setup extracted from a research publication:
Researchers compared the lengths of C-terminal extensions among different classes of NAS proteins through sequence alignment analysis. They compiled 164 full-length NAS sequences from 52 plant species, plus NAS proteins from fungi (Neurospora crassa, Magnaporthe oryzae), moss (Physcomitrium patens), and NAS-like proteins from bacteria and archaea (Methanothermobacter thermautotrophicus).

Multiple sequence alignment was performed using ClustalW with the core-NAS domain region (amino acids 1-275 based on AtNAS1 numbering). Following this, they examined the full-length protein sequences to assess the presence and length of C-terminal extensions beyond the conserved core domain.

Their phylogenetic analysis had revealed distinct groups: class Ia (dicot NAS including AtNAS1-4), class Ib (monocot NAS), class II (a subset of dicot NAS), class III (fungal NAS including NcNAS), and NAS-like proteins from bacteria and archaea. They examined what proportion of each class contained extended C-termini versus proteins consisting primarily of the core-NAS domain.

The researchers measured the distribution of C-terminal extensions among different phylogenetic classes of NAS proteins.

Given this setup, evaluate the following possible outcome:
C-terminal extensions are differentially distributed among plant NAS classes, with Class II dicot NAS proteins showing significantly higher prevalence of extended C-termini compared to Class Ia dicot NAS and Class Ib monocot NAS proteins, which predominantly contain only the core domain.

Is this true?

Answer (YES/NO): NO